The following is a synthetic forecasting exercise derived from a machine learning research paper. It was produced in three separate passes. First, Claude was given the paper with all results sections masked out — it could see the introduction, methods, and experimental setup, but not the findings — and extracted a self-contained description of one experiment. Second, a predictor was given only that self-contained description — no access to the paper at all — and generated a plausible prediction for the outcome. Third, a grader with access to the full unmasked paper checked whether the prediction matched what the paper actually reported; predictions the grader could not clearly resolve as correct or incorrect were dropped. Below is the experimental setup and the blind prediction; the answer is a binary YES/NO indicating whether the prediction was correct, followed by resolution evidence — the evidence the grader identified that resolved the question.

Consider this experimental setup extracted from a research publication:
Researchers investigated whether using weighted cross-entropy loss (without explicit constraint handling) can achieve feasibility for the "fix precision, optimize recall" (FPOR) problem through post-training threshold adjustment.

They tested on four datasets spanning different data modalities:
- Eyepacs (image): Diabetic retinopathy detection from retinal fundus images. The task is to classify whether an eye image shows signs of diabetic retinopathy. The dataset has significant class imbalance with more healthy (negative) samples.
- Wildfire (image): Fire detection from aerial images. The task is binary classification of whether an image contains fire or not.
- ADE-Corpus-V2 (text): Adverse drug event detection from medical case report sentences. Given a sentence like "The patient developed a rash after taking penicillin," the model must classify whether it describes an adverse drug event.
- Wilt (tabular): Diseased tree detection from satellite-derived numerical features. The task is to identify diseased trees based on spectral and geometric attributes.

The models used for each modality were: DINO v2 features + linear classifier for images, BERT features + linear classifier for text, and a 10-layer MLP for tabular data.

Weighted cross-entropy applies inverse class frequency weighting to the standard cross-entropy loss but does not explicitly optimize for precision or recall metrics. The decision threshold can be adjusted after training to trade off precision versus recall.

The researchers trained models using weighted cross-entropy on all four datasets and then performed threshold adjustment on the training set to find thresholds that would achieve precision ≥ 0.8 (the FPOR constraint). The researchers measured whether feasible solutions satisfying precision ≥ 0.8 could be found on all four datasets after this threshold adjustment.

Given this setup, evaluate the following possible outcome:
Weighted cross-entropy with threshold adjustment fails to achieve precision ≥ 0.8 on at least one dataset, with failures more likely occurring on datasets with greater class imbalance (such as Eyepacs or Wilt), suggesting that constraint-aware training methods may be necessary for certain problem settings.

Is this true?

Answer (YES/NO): NO